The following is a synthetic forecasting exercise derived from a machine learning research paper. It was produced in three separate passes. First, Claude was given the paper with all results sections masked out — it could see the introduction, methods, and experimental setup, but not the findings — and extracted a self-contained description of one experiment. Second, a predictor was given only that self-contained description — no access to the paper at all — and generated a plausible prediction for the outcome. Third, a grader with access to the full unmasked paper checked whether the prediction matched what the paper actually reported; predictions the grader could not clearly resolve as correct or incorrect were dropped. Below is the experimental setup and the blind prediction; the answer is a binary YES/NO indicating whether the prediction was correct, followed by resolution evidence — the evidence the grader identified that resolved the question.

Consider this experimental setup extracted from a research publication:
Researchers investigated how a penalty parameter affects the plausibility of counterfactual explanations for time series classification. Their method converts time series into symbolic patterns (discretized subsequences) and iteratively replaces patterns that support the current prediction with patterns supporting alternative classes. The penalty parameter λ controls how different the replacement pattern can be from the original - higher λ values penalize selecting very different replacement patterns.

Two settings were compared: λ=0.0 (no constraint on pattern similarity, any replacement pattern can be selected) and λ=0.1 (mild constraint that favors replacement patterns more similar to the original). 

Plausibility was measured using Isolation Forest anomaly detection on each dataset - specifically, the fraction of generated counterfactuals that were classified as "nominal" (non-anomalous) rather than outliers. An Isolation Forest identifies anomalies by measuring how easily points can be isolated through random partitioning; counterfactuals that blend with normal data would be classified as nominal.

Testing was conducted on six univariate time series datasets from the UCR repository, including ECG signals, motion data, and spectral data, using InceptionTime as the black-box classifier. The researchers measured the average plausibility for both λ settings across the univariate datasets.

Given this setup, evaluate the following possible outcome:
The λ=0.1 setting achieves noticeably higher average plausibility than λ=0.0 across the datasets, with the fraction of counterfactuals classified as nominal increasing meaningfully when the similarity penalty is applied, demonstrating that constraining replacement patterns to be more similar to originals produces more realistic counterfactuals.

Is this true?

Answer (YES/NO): YES